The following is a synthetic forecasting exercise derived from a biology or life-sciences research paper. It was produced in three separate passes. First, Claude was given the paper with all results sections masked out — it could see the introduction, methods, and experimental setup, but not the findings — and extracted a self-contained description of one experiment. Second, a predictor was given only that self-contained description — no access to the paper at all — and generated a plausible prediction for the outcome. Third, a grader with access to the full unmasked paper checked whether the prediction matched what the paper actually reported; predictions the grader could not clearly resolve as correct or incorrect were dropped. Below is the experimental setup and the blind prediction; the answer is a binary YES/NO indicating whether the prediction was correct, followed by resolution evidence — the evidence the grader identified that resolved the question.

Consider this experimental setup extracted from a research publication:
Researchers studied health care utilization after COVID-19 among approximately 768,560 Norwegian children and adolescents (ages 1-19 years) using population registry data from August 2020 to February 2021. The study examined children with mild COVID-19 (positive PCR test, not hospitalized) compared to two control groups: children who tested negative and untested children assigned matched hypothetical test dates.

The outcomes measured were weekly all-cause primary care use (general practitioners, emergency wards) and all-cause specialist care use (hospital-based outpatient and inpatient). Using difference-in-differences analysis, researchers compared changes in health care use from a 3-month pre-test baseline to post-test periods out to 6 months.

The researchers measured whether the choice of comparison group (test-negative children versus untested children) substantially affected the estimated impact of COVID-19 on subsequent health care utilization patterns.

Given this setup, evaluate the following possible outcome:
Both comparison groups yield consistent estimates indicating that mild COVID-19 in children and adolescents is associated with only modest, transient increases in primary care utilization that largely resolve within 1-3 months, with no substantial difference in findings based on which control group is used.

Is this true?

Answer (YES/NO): NO